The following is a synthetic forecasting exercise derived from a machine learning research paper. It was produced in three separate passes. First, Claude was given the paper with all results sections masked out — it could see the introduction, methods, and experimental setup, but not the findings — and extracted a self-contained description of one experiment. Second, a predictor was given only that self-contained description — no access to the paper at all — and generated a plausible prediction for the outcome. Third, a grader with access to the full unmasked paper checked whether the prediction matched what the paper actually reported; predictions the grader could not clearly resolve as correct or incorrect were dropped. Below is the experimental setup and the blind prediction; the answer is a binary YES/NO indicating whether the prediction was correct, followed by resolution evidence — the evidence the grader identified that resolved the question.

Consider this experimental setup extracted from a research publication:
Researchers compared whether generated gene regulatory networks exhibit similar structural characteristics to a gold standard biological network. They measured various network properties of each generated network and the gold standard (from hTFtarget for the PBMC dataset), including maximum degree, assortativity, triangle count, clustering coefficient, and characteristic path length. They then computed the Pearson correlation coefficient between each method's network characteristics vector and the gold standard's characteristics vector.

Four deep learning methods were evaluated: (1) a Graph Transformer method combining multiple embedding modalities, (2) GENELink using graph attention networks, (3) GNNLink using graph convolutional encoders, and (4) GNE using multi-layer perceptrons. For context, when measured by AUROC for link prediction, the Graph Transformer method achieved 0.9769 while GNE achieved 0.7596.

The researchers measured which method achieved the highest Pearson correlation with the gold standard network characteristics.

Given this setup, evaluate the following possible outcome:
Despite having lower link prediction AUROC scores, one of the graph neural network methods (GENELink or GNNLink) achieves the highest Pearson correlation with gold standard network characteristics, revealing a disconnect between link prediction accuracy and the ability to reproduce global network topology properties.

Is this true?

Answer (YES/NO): NO